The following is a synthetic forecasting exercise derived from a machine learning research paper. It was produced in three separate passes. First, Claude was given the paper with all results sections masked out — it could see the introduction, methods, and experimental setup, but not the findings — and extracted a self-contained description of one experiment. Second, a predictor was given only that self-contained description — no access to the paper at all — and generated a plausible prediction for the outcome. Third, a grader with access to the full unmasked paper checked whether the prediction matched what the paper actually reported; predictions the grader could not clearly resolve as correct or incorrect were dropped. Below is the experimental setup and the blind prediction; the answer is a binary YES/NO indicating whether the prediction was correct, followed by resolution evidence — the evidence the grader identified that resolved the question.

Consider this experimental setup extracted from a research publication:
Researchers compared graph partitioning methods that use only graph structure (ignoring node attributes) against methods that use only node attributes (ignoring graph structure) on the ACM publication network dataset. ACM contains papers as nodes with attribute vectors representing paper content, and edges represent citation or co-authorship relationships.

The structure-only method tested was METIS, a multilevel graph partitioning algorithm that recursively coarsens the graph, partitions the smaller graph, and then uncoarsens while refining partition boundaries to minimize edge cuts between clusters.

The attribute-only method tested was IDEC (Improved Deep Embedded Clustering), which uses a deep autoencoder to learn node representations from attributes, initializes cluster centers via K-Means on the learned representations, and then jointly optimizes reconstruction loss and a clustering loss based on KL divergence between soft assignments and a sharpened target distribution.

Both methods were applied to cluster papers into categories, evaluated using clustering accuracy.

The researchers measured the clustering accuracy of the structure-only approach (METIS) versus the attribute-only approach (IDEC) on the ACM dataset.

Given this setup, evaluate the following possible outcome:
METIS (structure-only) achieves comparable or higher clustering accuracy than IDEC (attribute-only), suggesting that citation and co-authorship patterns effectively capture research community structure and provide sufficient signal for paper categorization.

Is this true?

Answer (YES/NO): NO